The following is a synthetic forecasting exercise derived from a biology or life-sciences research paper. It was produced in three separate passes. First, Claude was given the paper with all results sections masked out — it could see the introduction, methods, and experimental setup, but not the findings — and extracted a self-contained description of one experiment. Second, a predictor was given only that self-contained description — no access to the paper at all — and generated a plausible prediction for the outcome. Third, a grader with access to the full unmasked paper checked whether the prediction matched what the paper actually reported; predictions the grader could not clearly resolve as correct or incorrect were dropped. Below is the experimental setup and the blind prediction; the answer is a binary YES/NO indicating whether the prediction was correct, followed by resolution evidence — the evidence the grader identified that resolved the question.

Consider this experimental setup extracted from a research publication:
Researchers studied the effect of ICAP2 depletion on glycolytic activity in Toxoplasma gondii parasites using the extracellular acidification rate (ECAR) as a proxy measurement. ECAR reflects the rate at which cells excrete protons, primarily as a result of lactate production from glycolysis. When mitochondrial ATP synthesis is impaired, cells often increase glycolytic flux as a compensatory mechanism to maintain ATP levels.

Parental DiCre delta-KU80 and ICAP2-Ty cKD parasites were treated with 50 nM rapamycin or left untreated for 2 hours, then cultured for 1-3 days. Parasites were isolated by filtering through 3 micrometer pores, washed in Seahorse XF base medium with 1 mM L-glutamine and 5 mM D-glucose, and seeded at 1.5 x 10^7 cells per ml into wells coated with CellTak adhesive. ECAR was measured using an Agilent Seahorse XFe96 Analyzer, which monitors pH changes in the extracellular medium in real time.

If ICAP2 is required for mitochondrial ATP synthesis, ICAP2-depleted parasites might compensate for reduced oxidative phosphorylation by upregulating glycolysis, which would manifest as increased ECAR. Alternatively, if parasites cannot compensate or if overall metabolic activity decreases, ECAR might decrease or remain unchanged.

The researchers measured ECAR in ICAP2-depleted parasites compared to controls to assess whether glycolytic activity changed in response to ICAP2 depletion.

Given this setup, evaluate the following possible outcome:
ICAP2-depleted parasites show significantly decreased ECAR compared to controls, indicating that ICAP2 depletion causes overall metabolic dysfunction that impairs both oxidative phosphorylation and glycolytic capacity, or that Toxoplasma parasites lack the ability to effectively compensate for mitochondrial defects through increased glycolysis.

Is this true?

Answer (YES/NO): NO